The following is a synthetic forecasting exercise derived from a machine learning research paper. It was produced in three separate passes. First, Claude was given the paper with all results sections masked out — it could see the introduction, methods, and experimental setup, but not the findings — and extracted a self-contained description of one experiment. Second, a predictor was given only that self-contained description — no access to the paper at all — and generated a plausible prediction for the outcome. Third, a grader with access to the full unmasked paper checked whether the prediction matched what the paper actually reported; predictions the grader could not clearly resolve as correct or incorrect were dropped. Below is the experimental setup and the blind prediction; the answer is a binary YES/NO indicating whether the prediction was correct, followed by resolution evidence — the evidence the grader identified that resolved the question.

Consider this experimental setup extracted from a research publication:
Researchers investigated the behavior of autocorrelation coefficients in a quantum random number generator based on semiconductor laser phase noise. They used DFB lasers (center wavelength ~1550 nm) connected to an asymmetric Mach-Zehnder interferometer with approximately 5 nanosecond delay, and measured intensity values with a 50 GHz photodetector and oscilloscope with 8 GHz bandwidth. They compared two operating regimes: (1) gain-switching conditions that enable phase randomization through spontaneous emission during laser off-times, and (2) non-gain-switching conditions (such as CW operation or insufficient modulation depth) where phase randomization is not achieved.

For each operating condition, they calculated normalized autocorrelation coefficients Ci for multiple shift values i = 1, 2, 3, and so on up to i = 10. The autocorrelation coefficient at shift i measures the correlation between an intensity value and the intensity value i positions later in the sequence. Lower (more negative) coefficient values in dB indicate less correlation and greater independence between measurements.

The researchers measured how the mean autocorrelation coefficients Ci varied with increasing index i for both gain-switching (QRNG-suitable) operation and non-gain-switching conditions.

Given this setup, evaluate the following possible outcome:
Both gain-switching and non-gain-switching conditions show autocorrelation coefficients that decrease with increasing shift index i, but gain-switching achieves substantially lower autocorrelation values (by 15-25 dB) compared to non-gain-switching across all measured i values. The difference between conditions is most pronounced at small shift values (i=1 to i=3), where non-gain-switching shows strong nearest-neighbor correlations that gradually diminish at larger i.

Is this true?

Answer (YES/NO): NO